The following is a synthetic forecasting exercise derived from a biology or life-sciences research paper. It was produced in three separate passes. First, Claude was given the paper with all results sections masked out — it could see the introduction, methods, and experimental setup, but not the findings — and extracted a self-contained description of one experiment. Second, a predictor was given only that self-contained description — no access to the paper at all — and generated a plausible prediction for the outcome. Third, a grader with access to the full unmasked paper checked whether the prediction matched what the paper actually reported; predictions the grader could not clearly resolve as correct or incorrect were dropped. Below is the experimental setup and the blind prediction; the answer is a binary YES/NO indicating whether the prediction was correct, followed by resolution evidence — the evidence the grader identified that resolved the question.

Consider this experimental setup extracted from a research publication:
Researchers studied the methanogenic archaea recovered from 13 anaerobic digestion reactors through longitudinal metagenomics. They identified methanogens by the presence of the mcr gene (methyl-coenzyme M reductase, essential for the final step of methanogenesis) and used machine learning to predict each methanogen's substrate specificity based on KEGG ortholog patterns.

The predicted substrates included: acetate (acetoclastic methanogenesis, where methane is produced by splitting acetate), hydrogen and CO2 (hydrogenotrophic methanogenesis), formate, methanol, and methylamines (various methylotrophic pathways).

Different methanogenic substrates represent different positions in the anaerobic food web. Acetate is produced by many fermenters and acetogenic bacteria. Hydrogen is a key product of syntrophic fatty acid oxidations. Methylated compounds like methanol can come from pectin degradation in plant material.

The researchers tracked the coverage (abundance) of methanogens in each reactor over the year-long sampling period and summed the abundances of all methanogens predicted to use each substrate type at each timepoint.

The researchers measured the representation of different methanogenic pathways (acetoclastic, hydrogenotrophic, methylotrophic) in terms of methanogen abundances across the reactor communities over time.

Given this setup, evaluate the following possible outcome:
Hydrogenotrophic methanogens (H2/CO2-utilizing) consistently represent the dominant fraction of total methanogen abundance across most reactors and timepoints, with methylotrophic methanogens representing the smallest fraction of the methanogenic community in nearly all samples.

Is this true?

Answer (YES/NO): NO